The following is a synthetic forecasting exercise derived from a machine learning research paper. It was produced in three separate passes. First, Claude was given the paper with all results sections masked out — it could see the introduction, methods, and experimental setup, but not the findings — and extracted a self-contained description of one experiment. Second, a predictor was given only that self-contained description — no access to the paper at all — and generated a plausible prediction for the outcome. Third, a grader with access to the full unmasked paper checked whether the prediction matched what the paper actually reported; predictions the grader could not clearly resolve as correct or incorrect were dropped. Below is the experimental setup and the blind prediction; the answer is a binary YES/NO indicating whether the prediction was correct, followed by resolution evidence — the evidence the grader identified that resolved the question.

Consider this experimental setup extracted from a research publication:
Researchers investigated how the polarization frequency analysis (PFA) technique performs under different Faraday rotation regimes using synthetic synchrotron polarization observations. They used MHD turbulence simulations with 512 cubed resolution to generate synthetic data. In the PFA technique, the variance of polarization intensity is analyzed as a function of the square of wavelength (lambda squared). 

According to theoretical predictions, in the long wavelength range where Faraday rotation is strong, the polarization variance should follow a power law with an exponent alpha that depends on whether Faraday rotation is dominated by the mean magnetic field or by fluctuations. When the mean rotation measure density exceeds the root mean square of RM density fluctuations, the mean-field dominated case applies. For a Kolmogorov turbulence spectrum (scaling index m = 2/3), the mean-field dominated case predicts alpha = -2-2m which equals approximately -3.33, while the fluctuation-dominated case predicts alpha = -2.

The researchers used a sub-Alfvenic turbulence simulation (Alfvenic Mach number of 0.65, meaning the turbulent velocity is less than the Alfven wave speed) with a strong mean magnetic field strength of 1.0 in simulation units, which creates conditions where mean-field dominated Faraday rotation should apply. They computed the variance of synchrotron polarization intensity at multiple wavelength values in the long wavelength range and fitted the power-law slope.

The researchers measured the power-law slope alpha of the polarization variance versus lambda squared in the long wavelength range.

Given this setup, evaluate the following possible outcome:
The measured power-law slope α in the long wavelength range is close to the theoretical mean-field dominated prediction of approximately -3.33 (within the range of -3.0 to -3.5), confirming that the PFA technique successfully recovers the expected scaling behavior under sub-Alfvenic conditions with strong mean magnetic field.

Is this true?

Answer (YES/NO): YES